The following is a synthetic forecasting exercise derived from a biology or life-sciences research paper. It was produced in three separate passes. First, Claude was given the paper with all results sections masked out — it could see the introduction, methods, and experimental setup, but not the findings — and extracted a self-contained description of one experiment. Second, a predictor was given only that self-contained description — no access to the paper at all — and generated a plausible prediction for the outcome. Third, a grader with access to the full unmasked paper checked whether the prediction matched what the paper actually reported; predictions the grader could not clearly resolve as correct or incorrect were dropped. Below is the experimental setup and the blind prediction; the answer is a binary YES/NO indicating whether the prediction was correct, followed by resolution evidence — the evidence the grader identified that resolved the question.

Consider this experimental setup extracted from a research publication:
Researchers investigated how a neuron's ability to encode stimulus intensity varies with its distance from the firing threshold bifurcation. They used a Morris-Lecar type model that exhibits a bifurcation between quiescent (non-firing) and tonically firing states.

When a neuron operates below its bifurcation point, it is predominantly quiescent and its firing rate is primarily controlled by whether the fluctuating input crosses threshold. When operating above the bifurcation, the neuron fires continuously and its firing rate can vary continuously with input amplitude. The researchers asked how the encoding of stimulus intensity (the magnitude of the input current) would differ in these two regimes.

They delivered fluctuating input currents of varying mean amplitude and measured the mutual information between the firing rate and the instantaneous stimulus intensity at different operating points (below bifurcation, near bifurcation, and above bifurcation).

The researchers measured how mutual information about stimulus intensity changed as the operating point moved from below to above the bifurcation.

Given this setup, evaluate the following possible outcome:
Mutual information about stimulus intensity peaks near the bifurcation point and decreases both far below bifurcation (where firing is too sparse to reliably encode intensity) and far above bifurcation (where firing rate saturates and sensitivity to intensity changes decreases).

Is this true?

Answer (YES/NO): YES